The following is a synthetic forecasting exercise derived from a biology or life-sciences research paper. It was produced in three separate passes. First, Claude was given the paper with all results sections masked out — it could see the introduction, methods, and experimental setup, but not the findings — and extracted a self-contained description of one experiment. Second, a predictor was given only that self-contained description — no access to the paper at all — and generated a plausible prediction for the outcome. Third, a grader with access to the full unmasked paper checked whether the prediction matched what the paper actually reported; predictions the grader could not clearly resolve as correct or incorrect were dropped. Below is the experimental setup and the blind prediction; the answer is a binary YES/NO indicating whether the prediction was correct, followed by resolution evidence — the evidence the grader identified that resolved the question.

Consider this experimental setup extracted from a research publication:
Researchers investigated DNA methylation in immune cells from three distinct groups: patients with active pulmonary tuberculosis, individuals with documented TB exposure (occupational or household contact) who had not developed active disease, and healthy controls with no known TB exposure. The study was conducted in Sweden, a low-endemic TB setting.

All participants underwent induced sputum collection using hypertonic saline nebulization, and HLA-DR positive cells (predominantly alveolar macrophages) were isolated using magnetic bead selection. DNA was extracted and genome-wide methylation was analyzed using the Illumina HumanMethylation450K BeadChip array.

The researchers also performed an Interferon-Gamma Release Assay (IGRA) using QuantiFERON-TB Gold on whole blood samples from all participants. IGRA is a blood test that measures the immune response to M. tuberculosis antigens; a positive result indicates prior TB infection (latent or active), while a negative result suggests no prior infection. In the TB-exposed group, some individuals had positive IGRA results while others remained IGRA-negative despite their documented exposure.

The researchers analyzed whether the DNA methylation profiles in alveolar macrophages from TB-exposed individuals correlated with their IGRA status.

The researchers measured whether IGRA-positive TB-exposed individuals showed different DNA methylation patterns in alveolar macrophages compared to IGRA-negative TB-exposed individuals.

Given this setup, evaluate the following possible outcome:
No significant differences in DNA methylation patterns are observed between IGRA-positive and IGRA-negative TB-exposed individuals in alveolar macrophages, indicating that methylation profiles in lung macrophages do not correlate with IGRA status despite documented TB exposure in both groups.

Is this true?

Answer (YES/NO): YES